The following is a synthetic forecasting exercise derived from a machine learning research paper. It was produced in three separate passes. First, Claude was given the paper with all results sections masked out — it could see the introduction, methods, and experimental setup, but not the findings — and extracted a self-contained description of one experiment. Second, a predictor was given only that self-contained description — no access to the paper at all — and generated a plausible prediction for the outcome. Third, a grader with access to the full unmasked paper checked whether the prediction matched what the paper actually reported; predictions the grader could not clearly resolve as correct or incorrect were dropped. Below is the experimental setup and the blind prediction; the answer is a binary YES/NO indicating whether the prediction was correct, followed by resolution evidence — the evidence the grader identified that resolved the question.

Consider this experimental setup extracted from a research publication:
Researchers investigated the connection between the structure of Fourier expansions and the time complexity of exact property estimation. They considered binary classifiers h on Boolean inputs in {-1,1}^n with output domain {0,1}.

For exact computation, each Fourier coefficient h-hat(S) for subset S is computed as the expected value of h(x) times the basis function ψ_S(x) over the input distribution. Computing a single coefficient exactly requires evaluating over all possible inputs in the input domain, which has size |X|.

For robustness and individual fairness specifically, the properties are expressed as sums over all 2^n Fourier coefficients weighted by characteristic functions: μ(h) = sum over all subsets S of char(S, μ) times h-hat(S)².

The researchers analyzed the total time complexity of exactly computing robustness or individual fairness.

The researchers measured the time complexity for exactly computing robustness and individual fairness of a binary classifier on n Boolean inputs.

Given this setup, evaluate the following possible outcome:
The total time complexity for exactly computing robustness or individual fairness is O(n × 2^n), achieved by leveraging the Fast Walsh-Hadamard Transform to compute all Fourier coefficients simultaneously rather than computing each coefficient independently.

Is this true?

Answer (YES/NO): NO